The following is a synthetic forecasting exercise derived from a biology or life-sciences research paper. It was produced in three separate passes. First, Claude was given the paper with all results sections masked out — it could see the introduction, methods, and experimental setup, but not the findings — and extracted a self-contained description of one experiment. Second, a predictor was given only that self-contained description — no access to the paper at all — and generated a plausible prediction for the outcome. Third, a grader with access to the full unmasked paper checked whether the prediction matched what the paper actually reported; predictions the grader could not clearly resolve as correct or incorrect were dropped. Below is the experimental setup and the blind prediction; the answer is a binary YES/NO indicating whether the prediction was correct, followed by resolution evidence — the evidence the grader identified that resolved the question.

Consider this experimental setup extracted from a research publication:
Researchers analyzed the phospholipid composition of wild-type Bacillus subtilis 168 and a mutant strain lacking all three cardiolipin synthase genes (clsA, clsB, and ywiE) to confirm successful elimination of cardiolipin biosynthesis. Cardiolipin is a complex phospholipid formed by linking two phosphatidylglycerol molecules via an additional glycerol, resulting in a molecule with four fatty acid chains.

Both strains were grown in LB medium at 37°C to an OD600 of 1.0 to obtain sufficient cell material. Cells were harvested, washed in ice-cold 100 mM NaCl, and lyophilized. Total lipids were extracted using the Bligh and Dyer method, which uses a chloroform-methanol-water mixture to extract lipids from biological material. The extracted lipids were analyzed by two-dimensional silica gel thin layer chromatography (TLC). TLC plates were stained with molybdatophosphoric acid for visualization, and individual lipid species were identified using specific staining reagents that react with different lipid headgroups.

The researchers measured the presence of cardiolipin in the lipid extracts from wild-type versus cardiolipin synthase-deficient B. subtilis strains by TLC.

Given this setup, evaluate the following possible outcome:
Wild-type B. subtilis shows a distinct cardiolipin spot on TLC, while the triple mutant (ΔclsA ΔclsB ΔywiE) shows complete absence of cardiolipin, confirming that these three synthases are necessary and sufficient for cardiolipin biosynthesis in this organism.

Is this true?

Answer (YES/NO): YES